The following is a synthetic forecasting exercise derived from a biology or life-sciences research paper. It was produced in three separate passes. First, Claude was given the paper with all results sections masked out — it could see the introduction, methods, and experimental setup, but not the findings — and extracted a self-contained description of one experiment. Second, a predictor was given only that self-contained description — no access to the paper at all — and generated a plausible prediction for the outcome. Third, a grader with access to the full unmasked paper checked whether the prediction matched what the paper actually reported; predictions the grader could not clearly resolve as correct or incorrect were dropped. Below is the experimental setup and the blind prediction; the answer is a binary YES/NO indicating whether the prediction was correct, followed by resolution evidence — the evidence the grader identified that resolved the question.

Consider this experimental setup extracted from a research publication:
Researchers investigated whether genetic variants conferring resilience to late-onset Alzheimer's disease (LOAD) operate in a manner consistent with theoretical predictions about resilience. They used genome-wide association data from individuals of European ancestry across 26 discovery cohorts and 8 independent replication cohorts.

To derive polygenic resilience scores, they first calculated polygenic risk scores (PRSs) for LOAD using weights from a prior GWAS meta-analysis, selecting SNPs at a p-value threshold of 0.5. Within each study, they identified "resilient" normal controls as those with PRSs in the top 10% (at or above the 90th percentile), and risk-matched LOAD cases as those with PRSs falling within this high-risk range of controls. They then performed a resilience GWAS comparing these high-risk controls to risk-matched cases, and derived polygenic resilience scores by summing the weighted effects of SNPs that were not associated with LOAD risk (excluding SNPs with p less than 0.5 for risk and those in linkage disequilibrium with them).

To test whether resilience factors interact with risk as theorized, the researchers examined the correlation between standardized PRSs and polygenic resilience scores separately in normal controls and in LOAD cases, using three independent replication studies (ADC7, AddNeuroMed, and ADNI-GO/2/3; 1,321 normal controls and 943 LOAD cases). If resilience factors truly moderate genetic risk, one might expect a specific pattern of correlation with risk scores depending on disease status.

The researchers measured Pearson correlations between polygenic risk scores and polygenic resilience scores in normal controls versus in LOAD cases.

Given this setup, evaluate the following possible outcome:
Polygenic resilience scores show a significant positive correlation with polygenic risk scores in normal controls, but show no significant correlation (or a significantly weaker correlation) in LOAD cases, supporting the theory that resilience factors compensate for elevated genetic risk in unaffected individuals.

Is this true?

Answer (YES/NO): YES